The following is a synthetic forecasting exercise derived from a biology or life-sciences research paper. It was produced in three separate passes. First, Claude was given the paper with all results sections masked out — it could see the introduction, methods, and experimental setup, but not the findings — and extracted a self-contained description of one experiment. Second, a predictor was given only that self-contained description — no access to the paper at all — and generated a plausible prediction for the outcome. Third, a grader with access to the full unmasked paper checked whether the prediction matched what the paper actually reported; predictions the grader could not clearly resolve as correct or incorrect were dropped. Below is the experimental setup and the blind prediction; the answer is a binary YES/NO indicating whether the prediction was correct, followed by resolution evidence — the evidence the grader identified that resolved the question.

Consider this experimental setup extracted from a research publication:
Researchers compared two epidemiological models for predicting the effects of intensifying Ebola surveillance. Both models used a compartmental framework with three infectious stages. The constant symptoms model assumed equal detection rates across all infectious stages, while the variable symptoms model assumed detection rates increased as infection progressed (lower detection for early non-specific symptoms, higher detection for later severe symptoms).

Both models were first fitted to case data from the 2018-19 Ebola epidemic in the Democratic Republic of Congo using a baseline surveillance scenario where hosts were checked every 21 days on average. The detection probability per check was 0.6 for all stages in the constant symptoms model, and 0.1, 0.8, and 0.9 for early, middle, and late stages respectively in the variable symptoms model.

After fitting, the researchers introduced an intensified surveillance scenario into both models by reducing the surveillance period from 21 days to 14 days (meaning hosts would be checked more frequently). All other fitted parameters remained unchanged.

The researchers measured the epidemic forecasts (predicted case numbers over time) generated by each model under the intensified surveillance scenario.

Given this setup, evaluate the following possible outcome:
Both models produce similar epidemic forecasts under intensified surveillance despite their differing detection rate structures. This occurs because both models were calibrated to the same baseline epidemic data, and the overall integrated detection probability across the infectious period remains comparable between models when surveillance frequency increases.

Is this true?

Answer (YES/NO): NO